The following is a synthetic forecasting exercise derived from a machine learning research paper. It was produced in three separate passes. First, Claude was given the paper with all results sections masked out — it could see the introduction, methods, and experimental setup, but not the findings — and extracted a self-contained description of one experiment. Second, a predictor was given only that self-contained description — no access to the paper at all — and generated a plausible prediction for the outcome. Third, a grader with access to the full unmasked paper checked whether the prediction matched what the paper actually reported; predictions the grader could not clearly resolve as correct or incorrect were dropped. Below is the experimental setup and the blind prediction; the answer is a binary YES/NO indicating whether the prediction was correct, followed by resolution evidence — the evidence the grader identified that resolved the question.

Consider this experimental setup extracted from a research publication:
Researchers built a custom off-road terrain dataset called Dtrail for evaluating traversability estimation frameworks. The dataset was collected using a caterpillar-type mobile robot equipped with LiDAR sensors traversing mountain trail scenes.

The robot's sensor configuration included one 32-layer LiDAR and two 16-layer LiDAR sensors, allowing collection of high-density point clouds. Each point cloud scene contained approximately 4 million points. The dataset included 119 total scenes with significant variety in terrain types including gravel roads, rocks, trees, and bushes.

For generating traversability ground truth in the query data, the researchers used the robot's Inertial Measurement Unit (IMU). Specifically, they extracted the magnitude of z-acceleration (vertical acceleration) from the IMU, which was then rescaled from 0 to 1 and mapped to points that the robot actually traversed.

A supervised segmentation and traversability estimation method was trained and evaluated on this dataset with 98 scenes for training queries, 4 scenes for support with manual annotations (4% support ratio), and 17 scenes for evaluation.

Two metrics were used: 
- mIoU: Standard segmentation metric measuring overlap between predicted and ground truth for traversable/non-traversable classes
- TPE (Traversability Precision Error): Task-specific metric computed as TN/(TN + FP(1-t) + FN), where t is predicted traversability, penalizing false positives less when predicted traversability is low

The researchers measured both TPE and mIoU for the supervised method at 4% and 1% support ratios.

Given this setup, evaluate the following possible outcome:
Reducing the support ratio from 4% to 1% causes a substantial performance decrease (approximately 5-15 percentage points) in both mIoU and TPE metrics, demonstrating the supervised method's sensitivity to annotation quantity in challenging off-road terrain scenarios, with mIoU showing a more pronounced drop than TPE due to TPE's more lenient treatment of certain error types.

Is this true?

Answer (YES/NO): NO